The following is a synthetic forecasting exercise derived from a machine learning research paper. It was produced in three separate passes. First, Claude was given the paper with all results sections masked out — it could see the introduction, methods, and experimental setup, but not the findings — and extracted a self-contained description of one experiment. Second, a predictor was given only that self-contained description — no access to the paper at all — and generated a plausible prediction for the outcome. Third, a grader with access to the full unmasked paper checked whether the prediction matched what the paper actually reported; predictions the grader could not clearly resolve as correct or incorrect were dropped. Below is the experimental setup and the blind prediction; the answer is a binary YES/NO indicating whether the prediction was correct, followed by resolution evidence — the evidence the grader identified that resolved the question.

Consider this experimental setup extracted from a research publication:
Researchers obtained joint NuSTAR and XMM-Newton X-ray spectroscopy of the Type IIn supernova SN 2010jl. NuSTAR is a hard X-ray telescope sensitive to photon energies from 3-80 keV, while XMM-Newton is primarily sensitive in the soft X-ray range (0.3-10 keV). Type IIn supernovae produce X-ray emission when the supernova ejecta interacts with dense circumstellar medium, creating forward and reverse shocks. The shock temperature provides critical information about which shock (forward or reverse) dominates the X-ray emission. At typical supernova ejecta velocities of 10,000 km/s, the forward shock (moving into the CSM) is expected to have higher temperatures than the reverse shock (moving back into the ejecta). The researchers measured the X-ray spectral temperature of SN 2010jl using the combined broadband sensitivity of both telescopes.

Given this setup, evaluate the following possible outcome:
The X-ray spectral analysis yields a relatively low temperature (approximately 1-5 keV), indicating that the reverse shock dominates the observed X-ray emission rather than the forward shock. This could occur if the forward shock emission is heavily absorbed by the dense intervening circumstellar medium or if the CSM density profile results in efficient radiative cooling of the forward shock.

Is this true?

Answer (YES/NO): NO